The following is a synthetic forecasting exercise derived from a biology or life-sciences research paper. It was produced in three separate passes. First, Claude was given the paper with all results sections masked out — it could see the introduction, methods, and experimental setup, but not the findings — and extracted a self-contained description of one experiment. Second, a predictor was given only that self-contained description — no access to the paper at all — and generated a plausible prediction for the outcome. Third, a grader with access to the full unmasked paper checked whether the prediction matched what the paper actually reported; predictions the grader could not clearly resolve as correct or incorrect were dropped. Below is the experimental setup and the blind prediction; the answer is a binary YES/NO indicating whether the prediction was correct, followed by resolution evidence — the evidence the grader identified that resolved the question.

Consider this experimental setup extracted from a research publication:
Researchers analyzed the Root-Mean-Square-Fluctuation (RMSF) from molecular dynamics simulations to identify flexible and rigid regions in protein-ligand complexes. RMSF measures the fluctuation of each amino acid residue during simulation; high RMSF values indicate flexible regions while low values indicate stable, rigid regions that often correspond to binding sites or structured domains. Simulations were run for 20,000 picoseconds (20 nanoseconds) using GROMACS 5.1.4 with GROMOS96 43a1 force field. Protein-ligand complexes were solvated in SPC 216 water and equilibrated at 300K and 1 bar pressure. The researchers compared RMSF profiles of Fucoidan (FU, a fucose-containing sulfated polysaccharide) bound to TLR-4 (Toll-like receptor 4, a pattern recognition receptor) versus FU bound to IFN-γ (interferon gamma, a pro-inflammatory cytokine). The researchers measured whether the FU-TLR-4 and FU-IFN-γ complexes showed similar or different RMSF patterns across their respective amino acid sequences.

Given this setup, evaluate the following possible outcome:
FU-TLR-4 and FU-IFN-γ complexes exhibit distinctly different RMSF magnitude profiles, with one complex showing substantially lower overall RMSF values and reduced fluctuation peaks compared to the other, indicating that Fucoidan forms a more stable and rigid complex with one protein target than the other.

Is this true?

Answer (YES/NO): YES